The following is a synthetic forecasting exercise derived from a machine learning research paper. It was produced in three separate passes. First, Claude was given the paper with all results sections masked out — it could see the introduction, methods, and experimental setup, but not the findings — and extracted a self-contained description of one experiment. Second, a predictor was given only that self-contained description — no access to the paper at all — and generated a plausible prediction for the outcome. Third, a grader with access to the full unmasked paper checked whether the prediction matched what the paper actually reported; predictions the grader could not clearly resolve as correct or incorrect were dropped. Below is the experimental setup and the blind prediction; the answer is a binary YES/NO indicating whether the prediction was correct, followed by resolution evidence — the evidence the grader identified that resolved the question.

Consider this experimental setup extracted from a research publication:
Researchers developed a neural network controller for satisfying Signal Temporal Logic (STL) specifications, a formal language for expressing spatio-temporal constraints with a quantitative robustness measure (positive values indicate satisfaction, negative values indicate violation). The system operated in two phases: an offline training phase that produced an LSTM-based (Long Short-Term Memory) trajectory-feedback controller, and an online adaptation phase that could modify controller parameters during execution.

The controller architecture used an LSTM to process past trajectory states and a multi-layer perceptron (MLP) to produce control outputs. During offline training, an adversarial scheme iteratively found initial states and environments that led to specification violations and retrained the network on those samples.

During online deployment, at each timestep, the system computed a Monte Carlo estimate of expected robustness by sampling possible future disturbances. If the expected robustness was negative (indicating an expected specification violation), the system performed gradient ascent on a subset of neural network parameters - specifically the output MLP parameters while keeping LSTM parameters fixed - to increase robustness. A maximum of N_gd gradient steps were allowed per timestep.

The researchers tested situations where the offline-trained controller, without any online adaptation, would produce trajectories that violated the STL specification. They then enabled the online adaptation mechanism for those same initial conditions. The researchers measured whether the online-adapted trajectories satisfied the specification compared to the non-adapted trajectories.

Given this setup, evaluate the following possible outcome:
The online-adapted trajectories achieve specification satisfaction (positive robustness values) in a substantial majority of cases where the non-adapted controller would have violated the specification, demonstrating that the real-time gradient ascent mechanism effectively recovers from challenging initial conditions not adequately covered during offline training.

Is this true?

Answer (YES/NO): YES